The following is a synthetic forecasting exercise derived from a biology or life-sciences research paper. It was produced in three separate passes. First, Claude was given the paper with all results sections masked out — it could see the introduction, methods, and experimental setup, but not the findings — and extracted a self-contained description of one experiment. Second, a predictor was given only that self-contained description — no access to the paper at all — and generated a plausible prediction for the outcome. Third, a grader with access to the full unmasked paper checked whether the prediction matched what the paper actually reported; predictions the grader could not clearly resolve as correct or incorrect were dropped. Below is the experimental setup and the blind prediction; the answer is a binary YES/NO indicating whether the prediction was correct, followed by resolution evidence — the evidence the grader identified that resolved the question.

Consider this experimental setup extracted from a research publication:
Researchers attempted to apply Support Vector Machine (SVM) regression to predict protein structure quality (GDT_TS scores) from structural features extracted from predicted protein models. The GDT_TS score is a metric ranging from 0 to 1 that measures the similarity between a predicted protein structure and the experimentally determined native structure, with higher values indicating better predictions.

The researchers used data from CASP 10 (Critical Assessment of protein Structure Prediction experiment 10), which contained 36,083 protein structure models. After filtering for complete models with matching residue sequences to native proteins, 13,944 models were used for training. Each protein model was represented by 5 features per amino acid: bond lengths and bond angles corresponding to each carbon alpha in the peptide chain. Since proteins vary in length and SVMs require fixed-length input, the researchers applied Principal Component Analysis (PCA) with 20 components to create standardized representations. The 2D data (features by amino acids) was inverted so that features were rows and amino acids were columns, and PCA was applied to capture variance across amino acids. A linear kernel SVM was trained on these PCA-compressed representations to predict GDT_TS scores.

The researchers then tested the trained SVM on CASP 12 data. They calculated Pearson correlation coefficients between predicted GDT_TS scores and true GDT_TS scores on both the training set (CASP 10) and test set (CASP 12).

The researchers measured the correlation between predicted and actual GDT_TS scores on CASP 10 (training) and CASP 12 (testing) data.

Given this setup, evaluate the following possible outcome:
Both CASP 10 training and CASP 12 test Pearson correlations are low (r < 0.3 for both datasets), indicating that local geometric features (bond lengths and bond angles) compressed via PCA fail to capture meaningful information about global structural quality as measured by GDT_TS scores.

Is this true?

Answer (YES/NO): YES